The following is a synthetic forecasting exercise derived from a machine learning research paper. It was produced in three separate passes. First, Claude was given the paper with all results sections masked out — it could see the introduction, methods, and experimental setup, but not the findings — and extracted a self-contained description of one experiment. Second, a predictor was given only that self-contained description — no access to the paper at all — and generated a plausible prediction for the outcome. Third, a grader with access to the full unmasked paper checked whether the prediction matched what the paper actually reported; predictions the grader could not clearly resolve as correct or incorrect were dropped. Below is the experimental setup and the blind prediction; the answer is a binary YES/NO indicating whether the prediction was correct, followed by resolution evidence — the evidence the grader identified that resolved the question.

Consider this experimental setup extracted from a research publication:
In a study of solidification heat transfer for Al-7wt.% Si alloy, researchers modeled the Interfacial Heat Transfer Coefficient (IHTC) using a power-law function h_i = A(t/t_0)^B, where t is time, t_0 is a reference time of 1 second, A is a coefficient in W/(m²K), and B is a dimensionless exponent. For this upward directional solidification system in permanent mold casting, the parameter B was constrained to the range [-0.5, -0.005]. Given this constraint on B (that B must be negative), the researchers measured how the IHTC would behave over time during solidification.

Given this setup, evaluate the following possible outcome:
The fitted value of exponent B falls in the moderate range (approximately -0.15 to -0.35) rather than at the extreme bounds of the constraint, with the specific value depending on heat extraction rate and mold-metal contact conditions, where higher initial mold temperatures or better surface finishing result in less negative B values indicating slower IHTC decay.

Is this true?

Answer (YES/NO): NO